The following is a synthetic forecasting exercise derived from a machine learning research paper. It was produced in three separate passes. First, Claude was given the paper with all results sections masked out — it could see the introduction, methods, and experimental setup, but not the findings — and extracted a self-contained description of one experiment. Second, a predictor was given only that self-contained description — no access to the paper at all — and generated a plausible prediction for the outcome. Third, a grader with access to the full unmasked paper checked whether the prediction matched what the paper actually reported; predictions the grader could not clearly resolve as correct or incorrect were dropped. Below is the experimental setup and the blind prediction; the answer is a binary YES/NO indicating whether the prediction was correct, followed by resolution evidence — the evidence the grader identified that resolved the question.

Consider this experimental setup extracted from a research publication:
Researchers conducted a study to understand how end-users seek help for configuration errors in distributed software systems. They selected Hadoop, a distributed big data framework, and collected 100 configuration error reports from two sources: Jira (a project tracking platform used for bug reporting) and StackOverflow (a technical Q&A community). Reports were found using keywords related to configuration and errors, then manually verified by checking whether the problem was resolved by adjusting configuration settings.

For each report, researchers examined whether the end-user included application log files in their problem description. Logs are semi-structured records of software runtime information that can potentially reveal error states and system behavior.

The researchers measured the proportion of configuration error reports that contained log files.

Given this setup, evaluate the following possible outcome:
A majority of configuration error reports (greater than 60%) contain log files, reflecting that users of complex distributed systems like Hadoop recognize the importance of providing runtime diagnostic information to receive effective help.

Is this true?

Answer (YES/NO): YES